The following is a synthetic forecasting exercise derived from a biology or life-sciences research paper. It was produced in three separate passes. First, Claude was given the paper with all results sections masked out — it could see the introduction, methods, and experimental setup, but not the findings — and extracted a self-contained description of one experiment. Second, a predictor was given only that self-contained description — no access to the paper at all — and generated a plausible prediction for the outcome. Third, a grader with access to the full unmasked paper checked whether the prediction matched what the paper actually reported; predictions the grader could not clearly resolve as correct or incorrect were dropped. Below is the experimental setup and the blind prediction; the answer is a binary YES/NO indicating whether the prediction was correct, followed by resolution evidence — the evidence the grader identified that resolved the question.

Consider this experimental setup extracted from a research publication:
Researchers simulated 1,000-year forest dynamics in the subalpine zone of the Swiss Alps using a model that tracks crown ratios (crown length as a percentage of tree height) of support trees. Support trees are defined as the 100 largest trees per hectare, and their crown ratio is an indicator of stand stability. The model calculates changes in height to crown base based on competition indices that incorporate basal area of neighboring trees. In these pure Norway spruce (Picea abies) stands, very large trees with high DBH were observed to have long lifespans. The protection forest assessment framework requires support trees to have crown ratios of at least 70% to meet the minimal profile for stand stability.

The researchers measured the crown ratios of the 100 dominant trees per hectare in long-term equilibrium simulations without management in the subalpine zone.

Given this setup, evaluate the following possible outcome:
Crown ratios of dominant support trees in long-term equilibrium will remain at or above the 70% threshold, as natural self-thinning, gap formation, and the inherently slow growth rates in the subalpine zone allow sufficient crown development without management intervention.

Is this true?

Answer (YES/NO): NO